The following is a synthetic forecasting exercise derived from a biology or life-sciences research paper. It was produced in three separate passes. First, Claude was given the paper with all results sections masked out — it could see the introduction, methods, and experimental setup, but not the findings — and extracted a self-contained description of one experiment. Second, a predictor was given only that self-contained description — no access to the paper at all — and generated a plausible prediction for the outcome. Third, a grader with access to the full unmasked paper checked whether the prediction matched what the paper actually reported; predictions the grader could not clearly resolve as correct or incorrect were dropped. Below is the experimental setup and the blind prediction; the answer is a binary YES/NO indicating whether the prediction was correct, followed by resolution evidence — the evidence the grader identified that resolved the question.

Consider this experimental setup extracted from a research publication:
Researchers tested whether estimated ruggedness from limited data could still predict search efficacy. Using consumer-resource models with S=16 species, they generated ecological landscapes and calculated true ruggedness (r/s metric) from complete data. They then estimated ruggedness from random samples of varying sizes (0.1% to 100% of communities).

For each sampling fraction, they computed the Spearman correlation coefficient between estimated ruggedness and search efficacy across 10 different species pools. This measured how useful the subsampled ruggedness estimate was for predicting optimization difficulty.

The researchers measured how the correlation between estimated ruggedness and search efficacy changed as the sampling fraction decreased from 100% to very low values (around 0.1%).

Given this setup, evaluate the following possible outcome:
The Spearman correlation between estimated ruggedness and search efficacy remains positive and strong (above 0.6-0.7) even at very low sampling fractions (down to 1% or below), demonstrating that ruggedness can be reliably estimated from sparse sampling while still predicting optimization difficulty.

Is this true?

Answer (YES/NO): YES